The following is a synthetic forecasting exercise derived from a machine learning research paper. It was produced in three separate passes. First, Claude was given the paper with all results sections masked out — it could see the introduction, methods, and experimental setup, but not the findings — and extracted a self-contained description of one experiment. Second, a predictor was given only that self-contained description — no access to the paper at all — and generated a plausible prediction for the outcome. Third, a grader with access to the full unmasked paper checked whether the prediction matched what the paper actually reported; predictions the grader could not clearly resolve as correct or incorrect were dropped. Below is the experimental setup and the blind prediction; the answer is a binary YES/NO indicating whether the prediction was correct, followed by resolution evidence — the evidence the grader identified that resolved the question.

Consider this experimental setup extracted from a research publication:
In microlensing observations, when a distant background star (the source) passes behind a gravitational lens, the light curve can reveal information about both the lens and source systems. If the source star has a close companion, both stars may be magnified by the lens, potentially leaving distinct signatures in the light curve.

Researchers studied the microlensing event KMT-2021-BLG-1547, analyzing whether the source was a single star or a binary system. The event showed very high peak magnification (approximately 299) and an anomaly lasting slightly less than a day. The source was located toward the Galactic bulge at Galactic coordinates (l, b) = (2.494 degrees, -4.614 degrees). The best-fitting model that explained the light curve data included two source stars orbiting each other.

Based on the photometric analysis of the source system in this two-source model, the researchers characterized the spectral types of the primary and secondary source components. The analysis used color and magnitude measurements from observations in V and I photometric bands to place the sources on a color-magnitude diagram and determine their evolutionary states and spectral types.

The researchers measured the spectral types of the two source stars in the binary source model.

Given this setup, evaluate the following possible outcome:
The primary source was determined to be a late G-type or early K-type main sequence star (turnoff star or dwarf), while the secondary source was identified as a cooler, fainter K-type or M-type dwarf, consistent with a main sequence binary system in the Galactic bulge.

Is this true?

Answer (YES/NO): NO